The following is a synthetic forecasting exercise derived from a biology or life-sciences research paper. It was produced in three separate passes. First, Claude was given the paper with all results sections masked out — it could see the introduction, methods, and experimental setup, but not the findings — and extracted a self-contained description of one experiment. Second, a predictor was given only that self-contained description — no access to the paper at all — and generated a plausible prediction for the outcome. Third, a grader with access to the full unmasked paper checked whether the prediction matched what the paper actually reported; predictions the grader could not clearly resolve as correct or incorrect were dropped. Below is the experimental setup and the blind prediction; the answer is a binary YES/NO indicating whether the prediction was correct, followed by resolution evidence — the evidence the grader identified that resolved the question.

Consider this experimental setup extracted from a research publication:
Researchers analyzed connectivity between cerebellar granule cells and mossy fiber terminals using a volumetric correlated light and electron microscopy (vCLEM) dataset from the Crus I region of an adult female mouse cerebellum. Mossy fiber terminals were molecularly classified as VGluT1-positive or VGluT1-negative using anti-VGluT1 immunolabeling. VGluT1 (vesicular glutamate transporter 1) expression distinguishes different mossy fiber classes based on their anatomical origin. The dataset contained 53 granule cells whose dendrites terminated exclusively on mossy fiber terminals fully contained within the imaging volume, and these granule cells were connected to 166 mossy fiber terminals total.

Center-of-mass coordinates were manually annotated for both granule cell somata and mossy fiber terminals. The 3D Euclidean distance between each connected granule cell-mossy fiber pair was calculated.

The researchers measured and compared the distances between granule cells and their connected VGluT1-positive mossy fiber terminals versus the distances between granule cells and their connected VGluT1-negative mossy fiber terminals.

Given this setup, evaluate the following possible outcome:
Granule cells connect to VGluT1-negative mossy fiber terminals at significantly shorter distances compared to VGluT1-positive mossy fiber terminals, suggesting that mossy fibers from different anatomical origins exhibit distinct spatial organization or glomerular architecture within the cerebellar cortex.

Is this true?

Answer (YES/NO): NO